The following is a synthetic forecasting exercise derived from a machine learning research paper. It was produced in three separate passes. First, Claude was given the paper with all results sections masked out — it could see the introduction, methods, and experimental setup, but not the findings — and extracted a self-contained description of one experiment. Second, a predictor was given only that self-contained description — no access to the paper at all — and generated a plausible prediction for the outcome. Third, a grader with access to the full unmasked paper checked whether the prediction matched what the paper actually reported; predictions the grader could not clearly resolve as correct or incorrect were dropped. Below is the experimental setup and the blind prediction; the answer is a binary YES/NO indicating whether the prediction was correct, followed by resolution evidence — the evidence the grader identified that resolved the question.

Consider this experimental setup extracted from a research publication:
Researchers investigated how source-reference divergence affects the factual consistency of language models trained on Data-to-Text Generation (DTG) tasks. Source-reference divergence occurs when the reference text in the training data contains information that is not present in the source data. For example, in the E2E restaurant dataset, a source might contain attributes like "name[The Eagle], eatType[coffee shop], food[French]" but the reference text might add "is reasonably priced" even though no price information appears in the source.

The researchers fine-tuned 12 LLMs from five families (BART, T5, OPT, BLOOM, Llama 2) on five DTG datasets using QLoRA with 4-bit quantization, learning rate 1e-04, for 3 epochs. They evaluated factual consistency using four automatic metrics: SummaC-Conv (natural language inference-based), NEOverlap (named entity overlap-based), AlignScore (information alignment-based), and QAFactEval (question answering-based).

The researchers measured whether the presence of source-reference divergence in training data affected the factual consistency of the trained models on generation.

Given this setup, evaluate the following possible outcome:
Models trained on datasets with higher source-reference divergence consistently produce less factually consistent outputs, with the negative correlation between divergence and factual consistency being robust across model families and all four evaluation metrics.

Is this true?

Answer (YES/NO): NO